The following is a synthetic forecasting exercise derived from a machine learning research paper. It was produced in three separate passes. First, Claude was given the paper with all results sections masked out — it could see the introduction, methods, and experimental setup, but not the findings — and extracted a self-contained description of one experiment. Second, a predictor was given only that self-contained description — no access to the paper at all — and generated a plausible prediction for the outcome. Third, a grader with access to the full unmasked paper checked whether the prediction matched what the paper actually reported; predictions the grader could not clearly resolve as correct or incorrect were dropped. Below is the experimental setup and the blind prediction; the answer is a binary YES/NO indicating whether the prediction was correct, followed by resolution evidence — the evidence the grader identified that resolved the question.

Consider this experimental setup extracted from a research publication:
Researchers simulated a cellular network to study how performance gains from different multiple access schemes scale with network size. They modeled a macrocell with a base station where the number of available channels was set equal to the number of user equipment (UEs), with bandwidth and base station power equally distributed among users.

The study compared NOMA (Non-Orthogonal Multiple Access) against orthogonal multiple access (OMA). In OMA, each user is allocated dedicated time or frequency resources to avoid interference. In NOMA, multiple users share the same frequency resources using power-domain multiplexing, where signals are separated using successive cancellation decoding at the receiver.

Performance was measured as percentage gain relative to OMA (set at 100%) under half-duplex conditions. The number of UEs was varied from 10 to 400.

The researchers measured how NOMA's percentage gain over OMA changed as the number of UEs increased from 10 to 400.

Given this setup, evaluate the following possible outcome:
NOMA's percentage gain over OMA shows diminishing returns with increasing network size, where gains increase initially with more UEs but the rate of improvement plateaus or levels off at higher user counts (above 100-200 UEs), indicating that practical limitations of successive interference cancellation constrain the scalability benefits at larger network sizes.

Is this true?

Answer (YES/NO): NO